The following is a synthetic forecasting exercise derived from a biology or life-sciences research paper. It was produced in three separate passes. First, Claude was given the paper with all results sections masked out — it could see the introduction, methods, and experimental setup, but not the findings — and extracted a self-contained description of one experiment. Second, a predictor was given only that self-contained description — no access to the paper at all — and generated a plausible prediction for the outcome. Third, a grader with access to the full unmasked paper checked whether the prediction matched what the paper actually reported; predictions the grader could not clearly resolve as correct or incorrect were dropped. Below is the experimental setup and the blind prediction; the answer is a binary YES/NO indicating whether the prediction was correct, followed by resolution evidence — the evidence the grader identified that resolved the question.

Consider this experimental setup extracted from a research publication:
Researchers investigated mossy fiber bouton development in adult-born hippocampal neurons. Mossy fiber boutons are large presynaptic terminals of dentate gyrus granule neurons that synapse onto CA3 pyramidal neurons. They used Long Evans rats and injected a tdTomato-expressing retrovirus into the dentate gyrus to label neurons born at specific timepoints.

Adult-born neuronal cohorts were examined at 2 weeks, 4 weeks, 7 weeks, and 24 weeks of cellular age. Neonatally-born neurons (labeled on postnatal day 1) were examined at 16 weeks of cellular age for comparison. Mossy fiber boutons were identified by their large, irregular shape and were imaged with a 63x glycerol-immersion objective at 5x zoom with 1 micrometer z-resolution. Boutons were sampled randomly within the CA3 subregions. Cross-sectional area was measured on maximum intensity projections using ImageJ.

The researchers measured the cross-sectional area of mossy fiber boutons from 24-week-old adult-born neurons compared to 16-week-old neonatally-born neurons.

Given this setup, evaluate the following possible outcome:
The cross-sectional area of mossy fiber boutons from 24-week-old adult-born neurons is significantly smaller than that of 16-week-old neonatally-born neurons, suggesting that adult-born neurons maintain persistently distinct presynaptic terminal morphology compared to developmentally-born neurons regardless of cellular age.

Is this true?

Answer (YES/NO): NO